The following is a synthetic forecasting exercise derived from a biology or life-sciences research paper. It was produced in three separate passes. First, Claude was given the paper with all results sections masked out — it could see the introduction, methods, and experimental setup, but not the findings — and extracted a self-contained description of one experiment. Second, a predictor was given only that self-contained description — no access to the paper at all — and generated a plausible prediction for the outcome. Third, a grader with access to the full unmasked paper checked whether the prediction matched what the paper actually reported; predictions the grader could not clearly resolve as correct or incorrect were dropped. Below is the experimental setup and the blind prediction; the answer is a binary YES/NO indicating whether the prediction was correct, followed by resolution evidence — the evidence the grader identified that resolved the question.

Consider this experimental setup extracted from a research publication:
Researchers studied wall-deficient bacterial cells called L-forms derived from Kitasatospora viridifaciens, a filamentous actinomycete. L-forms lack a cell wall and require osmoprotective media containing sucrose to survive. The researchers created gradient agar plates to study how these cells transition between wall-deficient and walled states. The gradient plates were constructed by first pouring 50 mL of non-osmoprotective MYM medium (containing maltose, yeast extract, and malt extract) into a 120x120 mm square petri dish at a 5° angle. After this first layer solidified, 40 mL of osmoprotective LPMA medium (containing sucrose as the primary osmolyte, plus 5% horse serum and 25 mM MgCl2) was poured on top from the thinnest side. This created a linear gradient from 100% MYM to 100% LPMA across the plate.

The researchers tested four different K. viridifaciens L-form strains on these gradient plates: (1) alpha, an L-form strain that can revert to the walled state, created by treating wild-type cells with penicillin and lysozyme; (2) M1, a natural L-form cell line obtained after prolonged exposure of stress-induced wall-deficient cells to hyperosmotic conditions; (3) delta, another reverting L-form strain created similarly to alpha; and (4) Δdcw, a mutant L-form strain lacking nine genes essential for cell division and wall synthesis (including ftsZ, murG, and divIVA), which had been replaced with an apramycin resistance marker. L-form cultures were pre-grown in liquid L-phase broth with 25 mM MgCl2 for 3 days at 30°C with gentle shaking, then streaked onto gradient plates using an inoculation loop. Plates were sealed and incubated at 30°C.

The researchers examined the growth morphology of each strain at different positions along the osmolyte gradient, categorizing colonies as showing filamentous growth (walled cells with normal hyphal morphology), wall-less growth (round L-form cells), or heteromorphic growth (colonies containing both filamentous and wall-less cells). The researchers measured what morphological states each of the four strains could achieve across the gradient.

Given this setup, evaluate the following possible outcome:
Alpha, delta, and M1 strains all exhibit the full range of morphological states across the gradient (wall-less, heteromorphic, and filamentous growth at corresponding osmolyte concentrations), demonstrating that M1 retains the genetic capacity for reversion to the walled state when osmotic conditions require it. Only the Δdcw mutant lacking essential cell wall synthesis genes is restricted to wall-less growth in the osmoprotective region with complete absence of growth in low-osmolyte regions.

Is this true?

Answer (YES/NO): NO